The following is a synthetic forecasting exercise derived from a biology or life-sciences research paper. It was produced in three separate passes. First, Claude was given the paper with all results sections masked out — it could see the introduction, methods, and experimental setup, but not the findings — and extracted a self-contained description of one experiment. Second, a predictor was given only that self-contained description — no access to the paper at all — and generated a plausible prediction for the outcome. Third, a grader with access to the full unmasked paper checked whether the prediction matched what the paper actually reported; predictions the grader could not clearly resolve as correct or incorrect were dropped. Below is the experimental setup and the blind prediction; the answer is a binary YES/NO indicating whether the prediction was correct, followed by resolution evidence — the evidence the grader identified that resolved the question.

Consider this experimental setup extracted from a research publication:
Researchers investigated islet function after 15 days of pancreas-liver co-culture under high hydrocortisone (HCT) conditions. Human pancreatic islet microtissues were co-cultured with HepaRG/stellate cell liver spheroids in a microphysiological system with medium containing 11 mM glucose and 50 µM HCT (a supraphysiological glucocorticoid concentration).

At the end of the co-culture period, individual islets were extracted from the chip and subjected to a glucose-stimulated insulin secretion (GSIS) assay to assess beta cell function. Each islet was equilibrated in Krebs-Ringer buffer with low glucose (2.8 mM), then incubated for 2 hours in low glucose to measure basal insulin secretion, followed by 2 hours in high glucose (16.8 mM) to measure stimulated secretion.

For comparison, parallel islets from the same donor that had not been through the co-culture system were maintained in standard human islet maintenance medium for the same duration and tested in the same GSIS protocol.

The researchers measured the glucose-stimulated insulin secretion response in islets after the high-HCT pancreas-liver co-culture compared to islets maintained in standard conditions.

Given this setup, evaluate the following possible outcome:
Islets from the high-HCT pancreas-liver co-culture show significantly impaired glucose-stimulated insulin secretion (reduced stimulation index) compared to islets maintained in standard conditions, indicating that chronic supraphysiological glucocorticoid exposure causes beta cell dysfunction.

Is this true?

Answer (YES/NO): YES